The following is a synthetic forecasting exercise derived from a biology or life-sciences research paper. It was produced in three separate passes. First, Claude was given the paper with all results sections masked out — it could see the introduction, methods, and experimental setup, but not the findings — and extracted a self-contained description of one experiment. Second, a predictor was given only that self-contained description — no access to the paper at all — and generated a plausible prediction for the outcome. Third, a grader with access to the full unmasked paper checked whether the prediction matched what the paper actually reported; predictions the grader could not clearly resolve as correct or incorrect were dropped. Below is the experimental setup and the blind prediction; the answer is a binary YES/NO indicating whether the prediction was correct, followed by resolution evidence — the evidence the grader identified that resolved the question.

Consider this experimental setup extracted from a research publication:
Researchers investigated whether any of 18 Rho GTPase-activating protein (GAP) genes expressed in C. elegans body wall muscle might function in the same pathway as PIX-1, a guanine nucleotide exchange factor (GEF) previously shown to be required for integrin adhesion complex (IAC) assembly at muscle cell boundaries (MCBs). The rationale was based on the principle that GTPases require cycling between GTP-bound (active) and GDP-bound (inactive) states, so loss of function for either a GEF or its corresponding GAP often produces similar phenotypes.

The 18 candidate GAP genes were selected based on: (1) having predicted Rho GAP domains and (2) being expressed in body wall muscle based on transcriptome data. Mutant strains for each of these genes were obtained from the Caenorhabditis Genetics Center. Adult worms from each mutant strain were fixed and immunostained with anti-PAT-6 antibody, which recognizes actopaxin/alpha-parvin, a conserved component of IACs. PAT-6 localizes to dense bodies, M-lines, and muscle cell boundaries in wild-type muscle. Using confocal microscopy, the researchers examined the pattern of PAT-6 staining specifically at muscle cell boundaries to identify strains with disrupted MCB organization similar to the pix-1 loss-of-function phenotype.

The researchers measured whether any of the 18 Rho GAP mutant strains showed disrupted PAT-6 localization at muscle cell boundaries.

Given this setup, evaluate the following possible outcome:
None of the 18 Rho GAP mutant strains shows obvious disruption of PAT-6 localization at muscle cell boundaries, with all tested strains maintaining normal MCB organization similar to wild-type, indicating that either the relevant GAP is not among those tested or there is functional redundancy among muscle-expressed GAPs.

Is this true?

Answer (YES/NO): NO